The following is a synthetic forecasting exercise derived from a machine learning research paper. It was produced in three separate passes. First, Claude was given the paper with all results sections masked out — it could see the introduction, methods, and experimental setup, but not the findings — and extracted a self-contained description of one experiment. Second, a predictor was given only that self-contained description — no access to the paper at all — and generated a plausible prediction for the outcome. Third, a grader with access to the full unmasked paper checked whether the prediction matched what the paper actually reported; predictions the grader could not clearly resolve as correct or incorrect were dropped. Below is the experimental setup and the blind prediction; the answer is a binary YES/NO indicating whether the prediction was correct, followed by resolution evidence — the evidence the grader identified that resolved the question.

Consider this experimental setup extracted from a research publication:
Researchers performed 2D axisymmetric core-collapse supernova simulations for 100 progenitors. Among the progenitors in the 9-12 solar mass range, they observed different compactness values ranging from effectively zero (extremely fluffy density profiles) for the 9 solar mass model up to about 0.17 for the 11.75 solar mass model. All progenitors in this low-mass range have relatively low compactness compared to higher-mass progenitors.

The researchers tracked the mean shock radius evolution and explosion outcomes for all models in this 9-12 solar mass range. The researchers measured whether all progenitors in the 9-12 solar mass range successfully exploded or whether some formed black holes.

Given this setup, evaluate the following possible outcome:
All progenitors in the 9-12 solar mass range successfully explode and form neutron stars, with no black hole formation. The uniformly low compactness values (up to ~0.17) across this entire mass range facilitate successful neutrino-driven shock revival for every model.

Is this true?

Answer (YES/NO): YES